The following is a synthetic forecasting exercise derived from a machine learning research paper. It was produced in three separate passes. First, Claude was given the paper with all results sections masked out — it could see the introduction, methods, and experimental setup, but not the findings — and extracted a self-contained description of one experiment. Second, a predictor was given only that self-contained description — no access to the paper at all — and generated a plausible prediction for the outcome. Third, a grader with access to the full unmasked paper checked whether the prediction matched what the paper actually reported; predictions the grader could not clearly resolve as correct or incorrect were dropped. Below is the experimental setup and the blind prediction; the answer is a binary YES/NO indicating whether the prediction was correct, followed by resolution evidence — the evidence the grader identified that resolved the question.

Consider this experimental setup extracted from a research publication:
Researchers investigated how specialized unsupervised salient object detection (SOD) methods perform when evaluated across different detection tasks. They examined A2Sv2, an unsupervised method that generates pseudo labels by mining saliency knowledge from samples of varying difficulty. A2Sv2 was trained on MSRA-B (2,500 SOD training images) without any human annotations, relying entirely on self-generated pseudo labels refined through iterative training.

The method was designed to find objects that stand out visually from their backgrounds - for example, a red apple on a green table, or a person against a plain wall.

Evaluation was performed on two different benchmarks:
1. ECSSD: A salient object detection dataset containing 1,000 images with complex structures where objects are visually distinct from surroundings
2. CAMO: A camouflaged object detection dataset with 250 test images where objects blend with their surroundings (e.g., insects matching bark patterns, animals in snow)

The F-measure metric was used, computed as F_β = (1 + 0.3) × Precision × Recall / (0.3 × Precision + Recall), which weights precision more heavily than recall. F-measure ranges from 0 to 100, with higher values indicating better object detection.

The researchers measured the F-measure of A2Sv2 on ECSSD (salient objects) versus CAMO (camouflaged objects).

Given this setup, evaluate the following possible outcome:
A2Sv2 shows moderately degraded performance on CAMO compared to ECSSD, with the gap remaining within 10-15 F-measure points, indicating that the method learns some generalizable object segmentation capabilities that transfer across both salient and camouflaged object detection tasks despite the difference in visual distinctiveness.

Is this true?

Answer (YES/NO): NO